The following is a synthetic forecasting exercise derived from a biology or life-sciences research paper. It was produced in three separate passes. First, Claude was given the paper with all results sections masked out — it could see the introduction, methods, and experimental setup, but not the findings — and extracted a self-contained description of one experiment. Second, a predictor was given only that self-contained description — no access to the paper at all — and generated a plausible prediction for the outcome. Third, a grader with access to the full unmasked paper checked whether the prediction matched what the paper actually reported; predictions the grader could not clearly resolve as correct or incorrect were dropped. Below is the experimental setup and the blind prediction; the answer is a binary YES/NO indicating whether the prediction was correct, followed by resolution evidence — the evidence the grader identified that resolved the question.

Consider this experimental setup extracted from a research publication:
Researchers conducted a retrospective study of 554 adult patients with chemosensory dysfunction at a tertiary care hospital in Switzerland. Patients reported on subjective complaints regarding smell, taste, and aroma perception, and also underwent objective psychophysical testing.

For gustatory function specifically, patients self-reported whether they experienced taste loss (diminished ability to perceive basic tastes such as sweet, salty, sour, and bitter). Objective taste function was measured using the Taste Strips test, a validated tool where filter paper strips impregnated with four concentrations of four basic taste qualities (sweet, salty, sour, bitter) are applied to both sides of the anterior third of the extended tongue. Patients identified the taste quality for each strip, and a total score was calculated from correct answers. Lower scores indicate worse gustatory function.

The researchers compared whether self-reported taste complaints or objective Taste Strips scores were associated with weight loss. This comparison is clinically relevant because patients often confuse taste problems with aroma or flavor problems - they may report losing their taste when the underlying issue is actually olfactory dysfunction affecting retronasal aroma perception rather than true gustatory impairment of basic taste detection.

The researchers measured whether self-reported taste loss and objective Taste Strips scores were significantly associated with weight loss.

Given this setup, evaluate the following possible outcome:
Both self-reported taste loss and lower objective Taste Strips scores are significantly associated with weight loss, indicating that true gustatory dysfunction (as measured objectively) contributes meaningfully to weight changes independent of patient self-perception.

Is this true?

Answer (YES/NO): NO